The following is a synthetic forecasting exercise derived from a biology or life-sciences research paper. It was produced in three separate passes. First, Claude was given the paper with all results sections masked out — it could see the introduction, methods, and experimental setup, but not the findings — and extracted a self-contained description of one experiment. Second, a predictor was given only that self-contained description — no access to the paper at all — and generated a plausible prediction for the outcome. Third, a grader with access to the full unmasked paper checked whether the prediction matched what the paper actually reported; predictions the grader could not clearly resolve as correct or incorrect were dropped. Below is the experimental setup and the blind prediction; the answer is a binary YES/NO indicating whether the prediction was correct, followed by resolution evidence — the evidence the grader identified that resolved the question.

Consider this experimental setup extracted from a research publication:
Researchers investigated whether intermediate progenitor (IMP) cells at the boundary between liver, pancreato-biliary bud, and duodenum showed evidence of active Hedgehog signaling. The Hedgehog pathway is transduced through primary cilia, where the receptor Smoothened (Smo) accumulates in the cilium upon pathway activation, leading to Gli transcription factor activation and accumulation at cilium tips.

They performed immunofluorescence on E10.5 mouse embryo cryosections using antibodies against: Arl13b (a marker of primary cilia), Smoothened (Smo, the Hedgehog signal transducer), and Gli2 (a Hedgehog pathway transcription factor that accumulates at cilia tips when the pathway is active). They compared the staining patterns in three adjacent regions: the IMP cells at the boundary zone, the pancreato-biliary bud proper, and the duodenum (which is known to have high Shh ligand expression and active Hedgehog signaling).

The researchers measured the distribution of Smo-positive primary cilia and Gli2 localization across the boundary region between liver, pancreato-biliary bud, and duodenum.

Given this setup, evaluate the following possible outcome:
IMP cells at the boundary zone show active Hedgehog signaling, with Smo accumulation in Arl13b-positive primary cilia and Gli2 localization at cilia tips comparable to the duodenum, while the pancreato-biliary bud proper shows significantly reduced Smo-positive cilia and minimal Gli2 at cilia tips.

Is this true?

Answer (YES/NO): NO